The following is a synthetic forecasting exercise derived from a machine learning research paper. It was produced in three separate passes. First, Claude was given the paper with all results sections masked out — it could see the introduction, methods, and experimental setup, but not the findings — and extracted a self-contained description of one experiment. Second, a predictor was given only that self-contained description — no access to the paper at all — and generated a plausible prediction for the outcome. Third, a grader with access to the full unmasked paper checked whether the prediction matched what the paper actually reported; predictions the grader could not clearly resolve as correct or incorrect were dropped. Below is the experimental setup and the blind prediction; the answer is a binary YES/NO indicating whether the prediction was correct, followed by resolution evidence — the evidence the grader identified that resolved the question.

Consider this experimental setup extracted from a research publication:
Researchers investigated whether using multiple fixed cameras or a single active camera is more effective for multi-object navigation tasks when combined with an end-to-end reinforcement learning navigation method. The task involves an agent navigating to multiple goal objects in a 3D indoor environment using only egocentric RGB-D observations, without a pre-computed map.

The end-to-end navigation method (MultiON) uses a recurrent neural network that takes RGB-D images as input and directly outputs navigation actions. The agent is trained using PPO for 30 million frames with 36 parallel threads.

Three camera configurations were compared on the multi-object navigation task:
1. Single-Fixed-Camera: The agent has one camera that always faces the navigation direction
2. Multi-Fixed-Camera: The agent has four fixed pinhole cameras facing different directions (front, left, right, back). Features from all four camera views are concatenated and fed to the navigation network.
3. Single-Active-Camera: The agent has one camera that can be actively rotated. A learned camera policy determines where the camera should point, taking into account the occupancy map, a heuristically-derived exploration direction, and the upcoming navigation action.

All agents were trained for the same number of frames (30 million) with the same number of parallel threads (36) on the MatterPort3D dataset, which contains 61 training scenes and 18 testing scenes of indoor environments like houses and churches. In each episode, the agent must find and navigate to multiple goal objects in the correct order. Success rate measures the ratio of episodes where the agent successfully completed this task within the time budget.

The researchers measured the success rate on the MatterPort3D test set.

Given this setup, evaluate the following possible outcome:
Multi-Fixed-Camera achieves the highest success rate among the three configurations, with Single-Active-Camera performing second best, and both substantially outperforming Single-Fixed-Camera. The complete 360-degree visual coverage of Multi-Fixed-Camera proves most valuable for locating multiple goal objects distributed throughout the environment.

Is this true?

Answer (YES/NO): NO